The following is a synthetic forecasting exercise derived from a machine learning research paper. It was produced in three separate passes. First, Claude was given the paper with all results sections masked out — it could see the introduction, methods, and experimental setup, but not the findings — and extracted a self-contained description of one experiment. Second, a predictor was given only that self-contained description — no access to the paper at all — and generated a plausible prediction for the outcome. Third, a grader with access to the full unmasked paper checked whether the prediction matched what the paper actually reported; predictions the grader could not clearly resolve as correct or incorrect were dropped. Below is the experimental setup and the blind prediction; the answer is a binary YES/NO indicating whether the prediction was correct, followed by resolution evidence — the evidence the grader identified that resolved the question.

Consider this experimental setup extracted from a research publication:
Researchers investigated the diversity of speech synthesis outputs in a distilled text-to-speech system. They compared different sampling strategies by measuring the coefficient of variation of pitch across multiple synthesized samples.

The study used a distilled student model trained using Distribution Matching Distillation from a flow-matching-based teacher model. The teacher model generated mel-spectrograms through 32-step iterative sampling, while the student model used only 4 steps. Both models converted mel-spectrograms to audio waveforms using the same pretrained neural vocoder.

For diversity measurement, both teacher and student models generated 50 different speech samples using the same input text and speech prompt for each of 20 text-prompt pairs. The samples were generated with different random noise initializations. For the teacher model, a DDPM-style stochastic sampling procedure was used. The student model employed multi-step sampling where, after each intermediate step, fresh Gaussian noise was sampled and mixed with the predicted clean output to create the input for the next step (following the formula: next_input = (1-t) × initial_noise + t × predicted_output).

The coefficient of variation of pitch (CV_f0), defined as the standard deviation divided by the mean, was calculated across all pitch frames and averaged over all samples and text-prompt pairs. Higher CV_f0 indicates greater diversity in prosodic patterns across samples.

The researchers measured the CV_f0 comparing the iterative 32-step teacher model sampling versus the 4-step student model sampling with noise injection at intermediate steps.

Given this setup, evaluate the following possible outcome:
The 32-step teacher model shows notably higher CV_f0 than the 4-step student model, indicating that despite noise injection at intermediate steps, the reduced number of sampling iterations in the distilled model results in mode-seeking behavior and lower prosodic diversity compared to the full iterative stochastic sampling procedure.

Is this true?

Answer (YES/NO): YES